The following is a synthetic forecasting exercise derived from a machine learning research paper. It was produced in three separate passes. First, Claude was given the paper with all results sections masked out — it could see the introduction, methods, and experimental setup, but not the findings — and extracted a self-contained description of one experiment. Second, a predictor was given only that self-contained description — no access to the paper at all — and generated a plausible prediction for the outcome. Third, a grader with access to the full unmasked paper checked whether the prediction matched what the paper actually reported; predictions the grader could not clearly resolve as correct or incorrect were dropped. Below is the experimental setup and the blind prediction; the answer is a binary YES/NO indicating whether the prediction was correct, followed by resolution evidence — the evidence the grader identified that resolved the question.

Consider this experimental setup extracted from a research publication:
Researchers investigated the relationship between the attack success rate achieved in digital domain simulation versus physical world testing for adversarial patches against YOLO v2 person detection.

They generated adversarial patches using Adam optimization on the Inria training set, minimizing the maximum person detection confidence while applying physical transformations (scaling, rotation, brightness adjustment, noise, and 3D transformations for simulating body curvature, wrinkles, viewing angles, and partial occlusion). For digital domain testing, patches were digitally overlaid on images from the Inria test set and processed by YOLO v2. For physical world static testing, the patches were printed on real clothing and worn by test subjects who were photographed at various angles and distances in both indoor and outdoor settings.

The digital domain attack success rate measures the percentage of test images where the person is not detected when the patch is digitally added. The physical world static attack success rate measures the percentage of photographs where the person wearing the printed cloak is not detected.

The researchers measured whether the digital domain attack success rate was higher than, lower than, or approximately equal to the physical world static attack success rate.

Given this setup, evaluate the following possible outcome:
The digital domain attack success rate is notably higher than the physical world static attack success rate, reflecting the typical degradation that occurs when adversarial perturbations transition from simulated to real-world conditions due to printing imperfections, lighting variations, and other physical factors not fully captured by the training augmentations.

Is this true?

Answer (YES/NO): NO